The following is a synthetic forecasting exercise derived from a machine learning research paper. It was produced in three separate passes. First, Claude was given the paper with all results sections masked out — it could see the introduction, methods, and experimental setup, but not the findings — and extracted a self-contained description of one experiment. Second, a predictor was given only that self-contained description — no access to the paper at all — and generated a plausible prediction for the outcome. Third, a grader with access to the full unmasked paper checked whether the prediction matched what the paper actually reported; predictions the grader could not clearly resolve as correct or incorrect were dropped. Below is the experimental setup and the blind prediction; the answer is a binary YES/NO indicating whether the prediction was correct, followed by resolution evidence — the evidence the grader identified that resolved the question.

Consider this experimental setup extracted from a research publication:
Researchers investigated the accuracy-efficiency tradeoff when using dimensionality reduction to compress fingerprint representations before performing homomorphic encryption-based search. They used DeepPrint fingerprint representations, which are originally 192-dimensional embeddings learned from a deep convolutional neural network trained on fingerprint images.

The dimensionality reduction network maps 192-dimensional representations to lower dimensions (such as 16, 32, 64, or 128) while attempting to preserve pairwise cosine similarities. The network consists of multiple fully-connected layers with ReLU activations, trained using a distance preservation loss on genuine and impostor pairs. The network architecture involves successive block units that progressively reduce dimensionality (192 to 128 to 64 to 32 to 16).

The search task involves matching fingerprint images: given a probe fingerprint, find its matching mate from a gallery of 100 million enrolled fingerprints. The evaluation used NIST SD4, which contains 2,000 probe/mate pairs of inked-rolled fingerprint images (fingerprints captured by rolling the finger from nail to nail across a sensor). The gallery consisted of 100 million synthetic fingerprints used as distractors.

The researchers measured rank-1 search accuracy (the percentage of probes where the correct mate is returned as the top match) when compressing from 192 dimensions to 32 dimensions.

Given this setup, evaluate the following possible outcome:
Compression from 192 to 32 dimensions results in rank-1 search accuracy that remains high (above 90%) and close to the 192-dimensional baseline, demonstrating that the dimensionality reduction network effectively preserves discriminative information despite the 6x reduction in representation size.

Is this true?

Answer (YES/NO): YES